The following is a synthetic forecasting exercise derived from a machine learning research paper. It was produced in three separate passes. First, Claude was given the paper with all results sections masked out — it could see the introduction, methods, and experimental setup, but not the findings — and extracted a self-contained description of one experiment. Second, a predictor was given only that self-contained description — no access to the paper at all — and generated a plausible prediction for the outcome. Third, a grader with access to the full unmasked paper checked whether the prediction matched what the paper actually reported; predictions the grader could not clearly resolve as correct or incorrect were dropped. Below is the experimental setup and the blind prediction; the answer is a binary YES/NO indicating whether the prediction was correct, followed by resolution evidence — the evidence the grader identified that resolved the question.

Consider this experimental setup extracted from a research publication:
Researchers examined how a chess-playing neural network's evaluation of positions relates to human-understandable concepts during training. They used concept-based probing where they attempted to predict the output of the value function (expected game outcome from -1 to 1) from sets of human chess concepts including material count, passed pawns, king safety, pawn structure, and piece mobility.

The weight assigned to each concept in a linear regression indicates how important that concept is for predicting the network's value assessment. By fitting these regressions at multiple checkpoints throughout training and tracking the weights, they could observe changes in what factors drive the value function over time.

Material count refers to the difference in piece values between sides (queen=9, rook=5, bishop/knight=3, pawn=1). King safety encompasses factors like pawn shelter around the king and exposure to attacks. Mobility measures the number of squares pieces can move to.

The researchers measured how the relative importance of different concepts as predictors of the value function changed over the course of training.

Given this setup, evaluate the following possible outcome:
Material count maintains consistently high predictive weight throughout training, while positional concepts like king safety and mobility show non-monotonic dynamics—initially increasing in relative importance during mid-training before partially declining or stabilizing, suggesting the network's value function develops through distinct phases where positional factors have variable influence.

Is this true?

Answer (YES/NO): NO